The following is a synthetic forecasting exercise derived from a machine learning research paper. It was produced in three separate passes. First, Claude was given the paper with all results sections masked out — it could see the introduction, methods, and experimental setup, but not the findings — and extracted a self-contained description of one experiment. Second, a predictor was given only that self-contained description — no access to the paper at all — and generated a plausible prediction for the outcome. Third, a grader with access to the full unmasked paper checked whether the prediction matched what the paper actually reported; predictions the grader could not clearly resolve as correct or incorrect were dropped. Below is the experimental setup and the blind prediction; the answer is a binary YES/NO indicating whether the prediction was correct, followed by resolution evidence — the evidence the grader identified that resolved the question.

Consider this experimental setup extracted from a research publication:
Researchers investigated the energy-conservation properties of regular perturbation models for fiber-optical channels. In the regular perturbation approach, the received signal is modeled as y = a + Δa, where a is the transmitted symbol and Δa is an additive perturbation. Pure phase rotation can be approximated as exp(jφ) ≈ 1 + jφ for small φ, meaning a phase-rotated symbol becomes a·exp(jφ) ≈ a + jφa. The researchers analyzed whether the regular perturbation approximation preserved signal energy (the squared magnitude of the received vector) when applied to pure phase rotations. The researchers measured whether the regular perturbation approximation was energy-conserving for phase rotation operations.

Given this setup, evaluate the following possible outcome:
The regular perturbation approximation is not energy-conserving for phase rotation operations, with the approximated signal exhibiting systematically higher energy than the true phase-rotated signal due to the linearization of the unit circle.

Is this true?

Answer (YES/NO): YES